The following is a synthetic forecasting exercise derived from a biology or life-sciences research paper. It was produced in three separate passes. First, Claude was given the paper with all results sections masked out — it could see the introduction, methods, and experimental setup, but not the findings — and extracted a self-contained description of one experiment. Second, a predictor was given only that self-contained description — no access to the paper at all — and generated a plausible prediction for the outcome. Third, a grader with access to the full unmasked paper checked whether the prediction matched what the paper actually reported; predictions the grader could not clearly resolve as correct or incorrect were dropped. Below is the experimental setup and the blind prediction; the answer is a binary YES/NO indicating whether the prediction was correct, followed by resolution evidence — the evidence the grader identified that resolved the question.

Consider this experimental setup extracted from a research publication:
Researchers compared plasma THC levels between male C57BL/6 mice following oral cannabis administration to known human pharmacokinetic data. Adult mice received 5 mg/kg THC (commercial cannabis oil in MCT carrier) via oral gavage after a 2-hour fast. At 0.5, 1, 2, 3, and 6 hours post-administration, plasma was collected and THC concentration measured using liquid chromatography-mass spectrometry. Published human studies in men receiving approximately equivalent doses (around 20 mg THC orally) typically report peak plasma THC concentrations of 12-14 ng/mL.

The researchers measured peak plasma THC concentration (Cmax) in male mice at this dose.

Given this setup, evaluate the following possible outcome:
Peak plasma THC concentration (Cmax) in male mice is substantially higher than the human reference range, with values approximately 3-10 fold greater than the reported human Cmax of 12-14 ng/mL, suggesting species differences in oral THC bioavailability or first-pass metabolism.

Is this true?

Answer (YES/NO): NO